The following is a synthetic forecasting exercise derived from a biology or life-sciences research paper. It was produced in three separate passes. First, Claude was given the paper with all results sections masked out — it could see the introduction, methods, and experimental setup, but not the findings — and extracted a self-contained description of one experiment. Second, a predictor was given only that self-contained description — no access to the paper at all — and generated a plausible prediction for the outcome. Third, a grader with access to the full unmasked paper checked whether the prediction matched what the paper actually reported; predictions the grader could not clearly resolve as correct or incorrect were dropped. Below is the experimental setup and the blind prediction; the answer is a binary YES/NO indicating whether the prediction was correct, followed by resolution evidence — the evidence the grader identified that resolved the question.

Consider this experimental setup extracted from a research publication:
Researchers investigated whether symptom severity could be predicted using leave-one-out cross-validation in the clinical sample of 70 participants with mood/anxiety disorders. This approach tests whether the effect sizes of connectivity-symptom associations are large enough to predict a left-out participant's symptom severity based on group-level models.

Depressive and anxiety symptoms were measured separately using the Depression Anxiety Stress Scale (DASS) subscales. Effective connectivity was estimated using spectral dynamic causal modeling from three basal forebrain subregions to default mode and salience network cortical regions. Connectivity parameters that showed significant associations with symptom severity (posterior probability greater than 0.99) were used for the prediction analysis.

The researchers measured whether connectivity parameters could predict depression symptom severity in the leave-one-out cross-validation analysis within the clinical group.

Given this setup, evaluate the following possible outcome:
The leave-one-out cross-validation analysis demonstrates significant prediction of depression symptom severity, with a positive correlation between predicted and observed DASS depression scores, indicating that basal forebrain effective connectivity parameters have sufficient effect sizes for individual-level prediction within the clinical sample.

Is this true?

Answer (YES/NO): YES